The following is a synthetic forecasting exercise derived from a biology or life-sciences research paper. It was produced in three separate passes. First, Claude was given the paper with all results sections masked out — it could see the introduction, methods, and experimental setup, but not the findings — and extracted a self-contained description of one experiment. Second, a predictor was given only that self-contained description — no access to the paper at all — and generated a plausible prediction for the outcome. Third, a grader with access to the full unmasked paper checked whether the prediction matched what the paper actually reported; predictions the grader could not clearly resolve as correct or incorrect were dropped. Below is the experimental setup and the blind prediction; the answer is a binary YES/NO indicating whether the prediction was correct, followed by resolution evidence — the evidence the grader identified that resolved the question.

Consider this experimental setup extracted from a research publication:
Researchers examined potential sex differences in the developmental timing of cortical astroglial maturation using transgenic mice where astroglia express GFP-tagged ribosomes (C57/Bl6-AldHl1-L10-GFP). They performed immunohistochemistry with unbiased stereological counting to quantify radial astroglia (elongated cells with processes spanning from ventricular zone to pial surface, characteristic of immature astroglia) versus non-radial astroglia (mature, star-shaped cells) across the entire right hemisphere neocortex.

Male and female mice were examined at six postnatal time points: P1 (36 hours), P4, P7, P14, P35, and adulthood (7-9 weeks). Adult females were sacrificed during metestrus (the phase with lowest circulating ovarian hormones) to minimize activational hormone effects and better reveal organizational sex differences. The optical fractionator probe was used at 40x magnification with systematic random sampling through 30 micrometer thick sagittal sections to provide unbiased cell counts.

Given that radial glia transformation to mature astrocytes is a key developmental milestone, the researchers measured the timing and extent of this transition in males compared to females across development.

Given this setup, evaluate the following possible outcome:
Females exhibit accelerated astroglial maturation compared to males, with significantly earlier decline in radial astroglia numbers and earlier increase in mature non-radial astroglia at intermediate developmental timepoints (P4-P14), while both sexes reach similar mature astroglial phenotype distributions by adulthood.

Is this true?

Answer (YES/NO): NO